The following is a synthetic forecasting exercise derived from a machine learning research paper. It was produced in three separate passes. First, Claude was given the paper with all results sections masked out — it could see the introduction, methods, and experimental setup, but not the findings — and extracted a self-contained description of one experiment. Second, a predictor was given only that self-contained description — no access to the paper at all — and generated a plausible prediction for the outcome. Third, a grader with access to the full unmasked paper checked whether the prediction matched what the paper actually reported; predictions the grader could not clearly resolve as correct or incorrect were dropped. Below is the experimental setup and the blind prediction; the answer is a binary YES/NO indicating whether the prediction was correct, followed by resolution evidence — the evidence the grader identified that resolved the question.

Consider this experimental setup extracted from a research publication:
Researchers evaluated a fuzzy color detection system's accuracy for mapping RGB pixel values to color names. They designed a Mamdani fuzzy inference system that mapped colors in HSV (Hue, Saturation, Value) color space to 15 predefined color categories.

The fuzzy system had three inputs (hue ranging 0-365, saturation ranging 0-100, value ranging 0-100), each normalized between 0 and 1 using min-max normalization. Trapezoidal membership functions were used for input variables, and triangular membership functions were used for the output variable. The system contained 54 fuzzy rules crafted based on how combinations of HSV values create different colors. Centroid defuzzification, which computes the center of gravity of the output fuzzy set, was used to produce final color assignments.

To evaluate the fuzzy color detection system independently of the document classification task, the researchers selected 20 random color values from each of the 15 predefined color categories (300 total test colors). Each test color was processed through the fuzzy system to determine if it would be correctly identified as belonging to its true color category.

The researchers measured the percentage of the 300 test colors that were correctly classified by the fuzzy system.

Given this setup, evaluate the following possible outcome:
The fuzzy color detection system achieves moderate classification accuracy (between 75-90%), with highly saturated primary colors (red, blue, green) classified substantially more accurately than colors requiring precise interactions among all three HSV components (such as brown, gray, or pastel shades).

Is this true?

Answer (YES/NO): NO